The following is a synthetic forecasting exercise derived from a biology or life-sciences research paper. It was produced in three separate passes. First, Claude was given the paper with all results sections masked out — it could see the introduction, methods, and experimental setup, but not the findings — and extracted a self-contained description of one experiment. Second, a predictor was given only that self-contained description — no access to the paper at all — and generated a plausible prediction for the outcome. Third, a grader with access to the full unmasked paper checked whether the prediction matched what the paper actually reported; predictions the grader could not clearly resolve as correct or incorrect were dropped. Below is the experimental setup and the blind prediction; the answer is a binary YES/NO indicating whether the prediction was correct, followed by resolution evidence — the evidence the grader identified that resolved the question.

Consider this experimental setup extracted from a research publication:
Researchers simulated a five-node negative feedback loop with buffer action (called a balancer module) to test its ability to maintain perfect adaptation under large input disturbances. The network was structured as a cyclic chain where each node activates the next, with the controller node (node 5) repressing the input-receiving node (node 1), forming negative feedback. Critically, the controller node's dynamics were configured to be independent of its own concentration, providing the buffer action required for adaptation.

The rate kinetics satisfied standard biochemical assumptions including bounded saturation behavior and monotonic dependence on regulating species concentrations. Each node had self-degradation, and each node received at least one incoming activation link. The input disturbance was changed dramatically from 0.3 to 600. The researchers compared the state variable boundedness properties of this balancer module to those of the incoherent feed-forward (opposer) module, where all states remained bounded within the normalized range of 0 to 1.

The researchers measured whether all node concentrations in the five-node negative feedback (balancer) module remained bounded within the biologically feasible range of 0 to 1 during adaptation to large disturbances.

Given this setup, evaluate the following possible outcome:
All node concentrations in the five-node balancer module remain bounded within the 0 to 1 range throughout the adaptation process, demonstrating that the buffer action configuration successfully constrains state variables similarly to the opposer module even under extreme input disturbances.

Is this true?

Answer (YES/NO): NO